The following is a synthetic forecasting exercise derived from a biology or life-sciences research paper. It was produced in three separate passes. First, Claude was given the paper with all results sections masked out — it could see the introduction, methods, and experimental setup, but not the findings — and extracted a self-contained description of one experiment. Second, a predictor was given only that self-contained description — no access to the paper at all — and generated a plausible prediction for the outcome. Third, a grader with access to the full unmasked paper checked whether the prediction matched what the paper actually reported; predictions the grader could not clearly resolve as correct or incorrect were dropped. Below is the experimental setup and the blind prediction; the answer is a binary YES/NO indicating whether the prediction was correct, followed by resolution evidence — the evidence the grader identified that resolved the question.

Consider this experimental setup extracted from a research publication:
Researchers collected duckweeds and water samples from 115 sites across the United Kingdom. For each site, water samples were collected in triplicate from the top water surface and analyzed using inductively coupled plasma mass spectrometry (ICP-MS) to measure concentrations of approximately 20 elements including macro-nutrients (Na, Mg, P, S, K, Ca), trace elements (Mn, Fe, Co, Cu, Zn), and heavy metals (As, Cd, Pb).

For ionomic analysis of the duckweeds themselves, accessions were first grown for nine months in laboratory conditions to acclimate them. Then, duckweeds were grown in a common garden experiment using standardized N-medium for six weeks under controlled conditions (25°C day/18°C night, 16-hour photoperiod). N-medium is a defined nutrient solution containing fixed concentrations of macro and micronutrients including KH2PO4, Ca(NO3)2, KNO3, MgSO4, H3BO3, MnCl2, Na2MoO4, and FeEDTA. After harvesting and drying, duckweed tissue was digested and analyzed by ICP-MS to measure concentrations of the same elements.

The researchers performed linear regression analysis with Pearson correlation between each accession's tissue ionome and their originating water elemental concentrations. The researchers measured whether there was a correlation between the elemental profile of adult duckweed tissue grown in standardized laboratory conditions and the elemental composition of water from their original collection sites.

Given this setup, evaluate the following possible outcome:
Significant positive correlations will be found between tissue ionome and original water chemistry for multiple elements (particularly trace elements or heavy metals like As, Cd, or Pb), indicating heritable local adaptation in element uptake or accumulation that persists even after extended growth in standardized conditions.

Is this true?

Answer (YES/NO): NO